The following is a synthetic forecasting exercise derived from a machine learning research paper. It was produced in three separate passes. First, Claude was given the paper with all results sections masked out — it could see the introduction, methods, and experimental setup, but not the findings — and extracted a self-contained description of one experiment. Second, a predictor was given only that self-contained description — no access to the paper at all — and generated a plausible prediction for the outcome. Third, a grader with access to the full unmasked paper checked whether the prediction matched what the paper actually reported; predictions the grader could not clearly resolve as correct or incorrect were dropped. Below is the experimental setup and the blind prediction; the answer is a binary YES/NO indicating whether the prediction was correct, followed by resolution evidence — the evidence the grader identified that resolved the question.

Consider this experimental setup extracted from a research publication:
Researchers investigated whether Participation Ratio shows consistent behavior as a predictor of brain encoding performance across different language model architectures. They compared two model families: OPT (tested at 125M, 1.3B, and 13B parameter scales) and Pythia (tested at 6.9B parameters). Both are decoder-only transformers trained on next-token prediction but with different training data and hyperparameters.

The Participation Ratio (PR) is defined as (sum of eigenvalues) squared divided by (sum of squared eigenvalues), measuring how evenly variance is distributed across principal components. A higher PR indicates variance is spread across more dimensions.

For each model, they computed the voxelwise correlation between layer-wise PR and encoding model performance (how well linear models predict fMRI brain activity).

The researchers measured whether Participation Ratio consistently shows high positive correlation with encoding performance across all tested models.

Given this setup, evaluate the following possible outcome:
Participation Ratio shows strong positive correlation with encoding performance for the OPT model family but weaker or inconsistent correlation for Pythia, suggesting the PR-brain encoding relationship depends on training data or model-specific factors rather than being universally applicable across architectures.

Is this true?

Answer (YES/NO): YES